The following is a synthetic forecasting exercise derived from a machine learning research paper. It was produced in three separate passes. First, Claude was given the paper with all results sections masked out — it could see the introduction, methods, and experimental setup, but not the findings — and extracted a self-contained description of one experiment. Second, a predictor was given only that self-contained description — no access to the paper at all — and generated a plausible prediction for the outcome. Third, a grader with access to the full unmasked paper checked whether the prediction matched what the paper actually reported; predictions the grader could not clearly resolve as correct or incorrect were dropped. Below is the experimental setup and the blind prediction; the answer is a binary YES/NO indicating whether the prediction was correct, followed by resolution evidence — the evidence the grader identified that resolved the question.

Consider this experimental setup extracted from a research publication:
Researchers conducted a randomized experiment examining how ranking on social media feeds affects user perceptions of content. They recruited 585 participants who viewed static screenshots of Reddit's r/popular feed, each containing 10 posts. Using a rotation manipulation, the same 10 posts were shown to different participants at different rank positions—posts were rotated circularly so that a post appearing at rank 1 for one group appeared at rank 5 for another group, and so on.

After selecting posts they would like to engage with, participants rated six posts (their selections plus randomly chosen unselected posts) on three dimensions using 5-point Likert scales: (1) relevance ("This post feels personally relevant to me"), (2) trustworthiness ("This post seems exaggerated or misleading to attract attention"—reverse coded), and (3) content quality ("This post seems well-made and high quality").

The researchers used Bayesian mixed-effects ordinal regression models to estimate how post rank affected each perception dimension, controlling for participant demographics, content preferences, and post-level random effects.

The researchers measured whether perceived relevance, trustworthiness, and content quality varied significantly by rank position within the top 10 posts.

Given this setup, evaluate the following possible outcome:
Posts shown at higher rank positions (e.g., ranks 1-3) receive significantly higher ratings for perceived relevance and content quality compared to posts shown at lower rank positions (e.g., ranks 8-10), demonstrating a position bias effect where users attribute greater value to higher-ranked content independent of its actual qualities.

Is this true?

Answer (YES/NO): NO